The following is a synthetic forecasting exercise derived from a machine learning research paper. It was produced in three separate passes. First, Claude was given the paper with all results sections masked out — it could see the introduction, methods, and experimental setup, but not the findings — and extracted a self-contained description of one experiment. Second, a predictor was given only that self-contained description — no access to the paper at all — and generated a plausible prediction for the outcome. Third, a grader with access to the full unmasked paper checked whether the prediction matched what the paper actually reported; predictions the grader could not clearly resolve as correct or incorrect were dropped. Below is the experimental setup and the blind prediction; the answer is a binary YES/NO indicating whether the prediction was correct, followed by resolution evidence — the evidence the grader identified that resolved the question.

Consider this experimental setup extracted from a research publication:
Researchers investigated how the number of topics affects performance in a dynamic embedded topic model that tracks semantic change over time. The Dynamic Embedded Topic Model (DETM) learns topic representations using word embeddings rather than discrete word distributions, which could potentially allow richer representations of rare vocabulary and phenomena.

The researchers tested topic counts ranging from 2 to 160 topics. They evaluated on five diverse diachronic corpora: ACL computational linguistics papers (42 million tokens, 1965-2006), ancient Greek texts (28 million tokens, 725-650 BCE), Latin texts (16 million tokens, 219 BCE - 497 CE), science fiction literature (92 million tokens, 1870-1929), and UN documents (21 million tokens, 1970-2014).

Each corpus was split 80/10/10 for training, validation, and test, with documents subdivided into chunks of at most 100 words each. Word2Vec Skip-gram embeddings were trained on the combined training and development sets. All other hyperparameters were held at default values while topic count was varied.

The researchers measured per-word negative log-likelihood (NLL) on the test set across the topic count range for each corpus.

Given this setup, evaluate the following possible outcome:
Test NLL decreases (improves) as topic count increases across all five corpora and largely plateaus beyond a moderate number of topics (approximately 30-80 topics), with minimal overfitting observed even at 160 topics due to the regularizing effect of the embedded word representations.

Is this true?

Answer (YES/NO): NO